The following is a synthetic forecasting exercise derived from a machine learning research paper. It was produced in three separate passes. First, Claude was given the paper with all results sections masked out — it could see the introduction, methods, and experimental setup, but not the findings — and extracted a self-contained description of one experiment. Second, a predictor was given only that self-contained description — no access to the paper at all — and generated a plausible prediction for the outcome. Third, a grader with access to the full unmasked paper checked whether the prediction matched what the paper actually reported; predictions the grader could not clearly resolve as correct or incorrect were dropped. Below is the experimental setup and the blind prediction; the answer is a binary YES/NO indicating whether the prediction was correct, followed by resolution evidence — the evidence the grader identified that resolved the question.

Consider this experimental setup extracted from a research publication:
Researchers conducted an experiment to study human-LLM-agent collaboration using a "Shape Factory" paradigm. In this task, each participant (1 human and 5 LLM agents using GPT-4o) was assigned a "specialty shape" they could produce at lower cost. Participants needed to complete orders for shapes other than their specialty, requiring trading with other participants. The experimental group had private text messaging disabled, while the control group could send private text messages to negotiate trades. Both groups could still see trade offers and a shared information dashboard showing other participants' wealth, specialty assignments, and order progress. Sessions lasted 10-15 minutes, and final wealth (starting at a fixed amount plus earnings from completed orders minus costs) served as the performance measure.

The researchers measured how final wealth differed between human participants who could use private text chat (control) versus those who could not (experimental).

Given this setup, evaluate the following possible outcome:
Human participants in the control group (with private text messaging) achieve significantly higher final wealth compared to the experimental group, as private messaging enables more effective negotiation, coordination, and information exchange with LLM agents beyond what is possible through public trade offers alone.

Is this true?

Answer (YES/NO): NO